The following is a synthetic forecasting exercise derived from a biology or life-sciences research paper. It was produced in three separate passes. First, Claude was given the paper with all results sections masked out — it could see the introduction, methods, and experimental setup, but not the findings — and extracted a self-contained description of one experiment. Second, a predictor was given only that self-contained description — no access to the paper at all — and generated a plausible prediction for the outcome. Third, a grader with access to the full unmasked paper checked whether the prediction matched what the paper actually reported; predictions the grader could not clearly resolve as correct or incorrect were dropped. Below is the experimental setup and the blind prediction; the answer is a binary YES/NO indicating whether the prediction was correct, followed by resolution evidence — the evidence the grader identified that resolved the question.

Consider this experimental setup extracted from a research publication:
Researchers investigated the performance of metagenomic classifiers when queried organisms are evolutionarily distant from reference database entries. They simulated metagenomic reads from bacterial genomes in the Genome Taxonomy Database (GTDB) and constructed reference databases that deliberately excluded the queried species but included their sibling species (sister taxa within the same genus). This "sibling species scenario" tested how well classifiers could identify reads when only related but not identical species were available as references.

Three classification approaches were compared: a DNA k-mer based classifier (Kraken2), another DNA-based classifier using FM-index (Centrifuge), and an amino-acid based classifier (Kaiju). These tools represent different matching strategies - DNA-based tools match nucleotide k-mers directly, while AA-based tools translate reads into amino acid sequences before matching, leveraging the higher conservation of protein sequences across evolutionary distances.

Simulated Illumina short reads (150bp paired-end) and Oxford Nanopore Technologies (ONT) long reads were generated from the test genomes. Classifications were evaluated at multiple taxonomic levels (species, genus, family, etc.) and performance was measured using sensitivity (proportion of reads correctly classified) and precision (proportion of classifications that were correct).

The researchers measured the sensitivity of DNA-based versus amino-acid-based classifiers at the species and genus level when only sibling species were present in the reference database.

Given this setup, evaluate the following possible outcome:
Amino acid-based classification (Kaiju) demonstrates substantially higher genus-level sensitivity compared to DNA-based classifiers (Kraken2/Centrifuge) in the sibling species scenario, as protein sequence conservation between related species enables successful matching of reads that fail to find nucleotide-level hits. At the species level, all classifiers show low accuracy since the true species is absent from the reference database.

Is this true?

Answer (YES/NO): YES